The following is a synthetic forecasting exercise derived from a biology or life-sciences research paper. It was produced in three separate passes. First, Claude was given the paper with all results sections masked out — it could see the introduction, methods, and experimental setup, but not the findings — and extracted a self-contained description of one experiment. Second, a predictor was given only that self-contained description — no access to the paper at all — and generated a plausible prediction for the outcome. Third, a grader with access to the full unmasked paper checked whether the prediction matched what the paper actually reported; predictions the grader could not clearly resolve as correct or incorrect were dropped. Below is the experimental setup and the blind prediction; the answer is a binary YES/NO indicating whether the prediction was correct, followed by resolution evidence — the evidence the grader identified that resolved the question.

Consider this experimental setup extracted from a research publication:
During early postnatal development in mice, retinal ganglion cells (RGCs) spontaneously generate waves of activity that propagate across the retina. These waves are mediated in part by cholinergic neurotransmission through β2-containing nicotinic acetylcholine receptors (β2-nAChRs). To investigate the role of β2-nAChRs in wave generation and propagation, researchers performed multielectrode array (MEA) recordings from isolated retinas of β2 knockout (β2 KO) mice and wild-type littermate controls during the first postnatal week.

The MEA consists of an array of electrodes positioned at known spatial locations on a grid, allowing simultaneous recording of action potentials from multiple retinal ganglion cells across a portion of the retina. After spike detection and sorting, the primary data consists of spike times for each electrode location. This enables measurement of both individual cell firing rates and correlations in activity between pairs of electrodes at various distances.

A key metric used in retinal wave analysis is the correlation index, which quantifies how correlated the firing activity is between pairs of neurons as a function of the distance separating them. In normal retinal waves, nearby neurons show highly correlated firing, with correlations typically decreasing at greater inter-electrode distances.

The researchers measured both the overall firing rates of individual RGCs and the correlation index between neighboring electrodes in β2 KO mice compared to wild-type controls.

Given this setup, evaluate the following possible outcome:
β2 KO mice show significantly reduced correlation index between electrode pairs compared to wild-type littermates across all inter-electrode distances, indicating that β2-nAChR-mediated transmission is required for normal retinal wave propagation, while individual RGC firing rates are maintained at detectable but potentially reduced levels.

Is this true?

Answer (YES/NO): YES